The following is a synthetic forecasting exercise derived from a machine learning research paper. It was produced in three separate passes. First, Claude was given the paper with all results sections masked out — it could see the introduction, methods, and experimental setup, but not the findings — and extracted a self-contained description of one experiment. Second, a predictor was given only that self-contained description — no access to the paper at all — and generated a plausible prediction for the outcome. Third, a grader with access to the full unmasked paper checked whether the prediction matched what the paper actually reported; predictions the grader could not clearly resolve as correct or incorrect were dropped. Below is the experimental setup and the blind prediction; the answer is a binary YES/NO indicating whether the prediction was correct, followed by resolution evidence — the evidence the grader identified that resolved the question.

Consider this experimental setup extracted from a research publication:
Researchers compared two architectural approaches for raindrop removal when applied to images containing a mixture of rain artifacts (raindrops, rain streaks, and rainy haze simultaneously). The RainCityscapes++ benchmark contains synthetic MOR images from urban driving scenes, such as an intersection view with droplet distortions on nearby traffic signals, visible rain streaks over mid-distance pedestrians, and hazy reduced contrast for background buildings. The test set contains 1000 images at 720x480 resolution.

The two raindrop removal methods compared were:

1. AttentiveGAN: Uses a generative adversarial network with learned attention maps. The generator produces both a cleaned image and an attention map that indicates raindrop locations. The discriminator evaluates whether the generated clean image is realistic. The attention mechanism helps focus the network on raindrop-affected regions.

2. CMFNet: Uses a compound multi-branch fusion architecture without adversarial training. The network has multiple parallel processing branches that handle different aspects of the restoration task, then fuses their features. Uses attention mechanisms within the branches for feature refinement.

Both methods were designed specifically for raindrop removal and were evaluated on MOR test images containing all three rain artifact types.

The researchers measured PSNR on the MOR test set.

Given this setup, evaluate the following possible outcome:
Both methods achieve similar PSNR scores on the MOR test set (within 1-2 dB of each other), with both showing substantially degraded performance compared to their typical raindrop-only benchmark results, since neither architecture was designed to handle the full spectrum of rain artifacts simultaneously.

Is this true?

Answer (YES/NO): NO